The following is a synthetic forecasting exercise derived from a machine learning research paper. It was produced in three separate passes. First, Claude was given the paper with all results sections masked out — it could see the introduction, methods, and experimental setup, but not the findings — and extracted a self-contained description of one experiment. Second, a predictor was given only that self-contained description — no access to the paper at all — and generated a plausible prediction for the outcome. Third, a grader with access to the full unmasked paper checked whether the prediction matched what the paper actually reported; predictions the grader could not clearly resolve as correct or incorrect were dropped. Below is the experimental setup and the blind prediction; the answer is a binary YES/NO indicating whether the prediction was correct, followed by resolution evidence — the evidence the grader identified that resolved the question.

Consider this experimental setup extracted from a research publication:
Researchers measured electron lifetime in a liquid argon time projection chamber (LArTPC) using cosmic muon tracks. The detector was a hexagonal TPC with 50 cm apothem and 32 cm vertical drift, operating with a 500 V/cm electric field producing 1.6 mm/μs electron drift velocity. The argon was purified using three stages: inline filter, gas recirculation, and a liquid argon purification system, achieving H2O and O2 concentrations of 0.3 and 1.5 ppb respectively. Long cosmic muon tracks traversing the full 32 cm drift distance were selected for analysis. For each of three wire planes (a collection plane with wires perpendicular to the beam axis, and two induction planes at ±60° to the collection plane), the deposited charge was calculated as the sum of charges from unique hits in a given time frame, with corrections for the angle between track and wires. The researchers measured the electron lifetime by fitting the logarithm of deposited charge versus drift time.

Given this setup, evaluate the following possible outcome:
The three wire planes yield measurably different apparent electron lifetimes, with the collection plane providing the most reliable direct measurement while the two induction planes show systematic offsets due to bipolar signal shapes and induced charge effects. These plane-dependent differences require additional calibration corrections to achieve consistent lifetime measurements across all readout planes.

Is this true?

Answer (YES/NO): NO